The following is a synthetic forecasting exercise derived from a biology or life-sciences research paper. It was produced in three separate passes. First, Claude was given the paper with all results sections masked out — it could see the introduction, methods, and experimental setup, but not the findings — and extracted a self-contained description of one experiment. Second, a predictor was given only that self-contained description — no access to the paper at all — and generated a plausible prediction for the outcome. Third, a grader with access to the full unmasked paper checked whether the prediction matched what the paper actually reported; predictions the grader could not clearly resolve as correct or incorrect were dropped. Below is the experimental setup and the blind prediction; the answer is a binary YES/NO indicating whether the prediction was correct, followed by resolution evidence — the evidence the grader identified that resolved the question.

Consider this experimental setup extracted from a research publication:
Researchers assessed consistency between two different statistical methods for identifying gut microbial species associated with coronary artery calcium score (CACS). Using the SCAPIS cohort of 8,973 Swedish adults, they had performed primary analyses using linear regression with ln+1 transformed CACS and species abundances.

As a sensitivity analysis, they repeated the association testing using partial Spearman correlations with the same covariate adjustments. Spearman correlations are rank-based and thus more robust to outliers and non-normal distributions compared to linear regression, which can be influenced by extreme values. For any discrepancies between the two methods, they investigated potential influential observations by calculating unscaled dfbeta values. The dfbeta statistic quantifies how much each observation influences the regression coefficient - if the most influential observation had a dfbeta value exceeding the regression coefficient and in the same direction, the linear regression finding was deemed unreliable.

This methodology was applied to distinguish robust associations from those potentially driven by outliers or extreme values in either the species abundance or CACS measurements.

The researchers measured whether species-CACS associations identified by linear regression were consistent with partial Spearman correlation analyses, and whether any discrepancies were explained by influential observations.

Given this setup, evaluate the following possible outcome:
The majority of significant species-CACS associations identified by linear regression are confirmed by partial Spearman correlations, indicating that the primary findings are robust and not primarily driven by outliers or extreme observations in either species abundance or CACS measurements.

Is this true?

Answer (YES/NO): YES